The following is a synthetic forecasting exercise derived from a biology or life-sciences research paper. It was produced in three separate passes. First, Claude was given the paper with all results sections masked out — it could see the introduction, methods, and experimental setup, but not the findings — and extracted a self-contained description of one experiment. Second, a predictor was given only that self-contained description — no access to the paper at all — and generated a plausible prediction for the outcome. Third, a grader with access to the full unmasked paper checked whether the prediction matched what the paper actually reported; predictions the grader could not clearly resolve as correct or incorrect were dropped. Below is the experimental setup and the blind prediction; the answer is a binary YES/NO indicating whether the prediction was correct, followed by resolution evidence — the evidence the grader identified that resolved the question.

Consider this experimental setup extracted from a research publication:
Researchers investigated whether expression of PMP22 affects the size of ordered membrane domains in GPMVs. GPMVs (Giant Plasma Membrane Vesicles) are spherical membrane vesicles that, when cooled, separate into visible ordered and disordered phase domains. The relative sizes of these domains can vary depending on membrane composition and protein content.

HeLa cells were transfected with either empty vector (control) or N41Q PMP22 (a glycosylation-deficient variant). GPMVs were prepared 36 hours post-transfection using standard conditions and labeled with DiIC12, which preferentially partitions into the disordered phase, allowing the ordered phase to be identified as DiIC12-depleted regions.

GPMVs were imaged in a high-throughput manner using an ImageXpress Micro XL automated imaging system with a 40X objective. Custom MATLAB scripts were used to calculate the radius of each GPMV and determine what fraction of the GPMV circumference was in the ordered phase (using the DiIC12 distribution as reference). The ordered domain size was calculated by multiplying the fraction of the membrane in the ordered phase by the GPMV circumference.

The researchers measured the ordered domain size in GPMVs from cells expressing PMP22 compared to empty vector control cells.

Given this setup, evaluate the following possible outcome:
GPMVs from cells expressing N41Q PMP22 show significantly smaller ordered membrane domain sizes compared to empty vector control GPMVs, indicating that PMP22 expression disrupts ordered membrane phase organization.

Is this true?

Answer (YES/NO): NO